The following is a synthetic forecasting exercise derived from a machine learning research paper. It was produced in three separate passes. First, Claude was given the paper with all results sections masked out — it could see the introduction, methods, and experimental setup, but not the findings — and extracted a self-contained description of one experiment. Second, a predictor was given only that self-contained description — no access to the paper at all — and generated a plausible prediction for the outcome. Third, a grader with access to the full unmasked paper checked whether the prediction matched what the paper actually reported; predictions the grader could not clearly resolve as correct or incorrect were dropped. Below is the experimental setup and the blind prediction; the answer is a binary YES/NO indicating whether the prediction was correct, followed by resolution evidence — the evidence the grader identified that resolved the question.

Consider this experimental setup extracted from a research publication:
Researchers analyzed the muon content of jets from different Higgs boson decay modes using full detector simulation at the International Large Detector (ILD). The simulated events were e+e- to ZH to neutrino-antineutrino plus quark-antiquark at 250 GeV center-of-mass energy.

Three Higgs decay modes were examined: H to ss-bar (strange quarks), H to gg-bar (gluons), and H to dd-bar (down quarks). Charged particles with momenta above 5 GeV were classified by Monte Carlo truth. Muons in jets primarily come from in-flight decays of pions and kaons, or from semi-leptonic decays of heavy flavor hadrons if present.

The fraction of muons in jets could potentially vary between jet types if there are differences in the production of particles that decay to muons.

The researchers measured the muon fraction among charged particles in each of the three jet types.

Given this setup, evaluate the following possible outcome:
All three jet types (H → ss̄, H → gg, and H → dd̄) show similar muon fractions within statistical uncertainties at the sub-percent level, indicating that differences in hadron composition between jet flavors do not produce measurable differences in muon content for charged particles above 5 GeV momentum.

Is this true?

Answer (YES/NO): NO